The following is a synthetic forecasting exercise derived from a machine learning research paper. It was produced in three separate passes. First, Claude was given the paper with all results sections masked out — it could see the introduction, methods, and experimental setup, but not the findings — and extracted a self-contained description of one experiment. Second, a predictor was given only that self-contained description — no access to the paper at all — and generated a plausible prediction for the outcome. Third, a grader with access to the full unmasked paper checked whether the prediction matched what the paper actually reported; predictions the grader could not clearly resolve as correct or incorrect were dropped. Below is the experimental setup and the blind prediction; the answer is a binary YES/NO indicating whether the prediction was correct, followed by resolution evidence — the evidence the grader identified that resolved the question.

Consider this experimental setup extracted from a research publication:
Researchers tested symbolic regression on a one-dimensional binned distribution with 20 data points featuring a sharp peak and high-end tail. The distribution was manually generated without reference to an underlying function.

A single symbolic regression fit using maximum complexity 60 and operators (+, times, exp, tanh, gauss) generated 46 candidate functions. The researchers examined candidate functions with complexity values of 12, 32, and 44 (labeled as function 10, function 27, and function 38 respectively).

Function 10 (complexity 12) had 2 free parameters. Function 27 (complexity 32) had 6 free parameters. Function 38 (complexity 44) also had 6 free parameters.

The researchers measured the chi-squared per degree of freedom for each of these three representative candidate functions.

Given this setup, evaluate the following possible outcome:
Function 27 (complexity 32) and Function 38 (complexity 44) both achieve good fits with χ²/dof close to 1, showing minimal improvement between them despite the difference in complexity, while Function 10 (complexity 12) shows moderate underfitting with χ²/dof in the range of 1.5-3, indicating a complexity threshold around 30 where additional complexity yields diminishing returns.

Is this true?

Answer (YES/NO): NO